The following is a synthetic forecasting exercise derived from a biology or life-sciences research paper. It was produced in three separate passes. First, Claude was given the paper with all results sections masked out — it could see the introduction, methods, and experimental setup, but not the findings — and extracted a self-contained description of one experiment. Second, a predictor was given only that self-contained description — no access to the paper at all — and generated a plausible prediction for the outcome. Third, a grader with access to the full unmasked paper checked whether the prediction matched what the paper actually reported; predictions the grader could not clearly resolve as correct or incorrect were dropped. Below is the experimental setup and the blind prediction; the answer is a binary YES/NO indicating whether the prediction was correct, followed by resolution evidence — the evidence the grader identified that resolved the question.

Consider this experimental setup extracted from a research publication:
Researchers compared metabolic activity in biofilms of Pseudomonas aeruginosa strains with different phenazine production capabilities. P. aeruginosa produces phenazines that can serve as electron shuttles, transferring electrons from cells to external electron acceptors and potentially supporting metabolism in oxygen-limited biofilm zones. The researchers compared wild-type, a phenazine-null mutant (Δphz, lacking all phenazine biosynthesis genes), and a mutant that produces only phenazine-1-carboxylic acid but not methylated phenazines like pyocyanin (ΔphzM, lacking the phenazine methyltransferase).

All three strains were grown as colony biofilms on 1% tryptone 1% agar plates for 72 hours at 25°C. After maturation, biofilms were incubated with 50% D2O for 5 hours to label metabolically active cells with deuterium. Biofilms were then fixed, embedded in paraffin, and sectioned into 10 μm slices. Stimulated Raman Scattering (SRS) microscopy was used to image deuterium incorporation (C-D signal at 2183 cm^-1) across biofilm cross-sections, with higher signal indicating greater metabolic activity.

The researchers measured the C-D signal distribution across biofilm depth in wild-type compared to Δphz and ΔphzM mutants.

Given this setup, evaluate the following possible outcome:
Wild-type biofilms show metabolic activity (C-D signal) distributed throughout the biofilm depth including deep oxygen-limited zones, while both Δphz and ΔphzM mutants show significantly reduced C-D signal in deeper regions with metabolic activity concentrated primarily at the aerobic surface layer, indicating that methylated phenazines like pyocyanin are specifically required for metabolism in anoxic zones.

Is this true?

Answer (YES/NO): YES